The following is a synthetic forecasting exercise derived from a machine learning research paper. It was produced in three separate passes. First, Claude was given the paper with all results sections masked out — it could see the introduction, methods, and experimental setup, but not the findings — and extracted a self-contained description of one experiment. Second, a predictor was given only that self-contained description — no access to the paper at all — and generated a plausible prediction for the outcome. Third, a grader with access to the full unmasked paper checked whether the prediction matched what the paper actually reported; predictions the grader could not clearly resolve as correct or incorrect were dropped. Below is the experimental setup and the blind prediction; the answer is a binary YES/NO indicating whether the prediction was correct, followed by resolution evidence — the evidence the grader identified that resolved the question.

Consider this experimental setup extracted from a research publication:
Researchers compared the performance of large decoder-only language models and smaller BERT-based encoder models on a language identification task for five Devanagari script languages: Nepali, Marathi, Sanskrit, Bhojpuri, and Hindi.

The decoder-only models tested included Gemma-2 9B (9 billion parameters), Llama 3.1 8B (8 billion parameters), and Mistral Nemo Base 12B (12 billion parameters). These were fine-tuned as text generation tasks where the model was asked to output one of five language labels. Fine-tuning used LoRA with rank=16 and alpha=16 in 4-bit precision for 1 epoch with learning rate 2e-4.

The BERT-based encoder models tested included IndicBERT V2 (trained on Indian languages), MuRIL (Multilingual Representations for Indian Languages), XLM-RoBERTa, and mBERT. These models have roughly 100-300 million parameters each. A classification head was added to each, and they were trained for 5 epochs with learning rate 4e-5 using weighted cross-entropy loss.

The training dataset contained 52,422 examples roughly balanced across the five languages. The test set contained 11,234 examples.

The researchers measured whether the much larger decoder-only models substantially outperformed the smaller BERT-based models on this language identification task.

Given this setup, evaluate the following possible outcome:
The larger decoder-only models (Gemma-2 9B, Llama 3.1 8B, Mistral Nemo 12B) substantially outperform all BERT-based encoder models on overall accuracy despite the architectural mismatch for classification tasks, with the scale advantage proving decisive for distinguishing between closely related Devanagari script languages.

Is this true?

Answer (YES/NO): NO